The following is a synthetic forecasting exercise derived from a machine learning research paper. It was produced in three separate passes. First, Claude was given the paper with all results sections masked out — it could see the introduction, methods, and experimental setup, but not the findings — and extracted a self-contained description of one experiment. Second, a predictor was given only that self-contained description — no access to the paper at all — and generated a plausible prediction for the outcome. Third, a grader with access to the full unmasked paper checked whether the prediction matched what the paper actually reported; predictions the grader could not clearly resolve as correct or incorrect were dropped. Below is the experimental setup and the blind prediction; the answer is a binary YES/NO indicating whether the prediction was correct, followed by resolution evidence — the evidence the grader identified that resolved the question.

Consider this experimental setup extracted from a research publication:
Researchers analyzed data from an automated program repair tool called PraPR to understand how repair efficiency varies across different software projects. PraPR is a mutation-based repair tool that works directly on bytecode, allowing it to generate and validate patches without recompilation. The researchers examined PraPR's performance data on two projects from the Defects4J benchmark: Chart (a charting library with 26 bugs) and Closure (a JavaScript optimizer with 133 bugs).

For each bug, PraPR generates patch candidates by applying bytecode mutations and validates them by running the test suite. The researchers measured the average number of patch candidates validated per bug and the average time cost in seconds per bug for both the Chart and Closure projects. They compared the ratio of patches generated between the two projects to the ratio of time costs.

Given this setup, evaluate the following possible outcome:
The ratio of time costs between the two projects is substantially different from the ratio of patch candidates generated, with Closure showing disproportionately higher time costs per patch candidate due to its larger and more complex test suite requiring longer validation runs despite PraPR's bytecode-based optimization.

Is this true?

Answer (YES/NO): NO